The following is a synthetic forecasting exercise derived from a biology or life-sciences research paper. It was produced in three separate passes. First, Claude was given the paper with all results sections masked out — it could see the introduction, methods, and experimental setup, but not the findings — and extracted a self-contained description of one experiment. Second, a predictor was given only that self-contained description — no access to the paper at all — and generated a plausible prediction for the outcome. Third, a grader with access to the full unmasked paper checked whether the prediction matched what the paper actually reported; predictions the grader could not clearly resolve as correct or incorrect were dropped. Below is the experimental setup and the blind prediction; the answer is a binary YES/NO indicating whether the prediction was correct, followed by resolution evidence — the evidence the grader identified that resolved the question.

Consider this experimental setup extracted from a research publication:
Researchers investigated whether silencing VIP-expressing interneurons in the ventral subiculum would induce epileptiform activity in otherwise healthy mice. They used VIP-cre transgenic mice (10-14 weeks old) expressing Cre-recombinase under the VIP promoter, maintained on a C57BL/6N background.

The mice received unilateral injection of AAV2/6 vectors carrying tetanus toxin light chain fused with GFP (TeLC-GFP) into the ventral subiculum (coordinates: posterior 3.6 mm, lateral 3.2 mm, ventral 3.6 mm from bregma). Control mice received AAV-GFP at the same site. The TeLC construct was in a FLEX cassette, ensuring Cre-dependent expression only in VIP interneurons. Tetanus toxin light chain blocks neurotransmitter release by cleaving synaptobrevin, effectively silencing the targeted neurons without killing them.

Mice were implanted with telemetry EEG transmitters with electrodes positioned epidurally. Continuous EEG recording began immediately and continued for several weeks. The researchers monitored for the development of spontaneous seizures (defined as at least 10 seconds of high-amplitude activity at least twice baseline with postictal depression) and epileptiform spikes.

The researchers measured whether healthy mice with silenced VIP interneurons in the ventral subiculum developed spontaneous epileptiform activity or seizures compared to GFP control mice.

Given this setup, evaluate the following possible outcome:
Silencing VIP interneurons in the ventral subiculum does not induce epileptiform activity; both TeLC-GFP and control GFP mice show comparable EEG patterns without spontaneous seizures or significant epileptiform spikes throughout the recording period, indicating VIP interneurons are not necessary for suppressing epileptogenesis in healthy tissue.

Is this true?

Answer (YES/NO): YES